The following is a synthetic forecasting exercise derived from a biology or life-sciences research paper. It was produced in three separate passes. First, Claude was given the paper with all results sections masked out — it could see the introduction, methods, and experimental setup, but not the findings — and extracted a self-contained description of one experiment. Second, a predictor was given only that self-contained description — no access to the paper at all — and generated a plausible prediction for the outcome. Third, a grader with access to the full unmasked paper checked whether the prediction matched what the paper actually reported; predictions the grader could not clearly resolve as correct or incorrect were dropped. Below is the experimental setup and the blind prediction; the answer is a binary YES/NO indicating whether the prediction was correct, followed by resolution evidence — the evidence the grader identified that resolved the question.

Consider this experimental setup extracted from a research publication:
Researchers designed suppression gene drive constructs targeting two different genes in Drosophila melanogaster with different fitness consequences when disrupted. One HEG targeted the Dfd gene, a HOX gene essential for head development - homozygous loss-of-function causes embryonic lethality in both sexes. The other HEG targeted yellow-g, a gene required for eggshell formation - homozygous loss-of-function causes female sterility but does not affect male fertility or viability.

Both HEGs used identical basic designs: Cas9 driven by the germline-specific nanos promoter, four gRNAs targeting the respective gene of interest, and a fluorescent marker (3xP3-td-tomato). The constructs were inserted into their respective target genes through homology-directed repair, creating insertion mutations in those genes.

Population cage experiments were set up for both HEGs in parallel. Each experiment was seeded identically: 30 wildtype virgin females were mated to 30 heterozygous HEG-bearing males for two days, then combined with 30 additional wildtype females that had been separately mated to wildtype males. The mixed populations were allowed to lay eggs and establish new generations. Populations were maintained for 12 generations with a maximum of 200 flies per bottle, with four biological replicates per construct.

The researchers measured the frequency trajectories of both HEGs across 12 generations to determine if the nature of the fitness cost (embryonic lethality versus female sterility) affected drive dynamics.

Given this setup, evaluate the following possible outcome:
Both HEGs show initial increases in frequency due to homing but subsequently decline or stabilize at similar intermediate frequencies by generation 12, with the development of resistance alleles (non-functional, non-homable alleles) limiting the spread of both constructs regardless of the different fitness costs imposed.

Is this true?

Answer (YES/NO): NO